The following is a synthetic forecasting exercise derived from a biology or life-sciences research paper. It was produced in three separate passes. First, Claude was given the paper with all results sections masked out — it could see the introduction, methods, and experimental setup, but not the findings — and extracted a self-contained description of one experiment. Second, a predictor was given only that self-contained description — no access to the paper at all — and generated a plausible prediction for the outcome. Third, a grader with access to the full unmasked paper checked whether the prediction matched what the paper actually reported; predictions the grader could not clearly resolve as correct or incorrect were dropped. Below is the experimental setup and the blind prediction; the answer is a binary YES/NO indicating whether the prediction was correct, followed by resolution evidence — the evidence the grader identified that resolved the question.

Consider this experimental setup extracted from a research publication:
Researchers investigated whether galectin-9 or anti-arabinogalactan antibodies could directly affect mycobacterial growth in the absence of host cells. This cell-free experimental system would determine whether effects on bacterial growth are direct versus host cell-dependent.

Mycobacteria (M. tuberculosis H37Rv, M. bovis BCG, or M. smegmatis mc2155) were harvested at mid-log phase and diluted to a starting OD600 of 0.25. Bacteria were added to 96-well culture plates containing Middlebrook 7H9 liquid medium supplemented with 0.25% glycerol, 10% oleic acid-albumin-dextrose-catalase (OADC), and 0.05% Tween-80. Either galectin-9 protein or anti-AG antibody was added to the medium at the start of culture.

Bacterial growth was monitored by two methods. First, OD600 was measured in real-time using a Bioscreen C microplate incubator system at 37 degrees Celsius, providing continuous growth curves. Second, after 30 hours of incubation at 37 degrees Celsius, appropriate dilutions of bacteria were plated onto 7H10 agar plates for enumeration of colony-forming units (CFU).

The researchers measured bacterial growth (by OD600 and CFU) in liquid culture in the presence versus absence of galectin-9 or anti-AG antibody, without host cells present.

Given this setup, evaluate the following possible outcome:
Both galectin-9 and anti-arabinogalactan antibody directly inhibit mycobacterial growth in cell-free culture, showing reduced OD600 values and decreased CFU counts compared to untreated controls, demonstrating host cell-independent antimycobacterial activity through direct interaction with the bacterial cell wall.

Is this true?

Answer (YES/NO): YES